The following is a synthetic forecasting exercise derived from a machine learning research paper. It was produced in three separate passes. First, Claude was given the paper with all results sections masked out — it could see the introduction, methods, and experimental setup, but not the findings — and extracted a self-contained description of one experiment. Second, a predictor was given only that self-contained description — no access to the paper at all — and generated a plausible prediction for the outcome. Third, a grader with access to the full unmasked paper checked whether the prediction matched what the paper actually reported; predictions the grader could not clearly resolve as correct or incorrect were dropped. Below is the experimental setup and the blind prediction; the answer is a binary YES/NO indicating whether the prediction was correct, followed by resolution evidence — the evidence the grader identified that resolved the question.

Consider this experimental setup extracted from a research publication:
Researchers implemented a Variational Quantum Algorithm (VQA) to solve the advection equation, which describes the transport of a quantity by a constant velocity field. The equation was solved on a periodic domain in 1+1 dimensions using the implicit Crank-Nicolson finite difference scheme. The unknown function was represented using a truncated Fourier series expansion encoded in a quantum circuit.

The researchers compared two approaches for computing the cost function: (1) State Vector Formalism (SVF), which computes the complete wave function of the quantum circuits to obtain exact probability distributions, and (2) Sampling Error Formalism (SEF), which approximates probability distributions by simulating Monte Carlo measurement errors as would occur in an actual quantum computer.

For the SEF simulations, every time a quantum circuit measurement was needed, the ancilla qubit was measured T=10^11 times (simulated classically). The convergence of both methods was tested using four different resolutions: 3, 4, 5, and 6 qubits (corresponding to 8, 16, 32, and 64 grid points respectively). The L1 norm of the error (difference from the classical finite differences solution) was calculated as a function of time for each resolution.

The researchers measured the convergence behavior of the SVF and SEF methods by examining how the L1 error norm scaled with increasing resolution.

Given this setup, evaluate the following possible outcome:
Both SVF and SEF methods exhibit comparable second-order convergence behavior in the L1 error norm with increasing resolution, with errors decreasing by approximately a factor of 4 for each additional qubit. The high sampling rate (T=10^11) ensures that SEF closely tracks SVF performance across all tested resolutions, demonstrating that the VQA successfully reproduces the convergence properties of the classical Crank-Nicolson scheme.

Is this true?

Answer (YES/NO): NO